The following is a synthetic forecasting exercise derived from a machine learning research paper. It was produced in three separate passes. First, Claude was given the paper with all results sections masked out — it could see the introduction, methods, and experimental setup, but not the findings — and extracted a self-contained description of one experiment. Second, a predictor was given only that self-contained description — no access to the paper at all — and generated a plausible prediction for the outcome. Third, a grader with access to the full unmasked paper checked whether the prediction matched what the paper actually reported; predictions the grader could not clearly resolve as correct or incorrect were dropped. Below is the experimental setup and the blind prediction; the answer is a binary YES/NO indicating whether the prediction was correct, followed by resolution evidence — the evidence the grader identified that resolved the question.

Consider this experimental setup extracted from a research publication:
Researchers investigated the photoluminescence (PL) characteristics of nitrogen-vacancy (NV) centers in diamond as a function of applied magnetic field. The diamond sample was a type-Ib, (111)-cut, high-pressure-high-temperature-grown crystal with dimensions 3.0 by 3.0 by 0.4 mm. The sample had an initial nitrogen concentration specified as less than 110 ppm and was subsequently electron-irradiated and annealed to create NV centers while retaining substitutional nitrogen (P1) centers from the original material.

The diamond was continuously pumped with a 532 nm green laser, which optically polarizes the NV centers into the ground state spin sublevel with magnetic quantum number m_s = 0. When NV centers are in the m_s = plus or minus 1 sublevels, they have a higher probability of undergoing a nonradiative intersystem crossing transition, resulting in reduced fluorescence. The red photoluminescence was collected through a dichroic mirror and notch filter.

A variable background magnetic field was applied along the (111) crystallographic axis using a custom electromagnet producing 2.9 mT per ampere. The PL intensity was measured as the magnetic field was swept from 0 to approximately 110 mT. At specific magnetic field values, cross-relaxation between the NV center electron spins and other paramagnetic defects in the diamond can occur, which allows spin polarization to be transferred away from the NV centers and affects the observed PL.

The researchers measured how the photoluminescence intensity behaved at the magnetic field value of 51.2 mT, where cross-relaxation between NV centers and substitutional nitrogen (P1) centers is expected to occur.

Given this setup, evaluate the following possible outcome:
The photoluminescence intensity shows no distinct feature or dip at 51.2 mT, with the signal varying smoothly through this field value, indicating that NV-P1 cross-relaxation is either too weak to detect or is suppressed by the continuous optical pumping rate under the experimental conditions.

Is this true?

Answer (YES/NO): NO